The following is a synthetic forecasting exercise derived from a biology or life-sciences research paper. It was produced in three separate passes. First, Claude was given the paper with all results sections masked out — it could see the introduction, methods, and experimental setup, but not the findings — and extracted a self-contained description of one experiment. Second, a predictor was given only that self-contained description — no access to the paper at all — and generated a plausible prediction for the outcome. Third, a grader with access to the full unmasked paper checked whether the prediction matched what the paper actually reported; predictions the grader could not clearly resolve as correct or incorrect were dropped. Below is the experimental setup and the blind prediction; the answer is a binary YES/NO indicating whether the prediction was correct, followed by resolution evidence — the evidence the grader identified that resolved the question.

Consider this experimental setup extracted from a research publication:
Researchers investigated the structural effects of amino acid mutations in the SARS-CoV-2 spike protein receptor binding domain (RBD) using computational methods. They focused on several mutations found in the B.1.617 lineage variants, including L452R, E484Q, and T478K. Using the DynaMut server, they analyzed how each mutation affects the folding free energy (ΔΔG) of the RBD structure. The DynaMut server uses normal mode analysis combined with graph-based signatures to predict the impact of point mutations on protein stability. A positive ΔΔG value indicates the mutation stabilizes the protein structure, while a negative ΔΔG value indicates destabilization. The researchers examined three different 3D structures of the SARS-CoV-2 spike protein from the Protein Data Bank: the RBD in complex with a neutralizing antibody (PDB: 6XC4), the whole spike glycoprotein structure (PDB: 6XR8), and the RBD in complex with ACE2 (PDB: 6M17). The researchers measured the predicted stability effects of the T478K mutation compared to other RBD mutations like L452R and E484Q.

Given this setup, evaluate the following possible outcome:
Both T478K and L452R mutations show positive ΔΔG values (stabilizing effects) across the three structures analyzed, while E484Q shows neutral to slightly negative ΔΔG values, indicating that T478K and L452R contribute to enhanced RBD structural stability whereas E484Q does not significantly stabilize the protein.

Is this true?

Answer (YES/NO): NO